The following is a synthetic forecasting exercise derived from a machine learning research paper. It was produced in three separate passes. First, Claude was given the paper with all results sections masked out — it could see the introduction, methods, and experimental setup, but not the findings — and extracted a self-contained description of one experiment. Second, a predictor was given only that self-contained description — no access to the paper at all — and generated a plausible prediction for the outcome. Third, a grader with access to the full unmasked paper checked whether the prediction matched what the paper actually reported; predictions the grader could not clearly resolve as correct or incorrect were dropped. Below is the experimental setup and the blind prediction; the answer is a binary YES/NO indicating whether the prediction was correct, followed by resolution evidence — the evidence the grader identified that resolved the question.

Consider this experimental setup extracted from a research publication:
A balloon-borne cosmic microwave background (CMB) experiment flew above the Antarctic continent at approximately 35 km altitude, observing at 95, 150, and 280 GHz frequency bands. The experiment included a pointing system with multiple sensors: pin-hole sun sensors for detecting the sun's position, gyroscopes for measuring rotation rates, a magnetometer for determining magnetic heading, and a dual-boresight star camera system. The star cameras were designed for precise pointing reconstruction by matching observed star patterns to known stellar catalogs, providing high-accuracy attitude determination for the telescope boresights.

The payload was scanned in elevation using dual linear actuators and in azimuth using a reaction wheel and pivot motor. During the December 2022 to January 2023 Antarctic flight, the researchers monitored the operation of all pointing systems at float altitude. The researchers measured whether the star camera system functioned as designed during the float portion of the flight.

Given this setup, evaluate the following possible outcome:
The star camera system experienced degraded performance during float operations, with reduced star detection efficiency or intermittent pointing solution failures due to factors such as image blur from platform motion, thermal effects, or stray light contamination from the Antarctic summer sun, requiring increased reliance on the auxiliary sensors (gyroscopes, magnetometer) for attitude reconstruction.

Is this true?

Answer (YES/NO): NO